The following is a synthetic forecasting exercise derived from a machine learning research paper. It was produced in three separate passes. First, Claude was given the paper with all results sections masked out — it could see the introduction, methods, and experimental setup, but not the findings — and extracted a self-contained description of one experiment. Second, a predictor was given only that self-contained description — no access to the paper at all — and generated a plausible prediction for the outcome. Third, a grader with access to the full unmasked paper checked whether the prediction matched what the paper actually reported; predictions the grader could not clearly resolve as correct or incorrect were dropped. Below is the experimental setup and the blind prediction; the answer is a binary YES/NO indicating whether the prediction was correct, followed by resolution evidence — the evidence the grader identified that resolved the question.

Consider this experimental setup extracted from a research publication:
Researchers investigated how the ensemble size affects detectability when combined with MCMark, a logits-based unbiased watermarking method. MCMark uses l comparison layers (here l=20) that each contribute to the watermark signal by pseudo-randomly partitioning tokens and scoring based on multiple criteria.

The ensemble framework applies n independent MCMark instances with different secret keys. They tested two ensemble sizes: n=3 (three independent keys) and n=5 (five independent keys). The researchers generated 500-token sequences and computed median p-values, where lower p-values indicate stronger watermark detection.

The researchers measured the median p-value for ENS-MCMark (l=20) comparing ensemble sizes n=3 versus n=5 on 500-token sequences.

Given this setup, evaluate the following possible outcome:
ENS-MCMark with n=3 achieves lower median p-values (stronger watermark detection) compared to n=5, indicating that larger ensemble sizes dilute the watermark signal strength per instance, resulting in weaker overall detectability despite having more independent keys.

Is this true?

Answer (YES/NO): NO